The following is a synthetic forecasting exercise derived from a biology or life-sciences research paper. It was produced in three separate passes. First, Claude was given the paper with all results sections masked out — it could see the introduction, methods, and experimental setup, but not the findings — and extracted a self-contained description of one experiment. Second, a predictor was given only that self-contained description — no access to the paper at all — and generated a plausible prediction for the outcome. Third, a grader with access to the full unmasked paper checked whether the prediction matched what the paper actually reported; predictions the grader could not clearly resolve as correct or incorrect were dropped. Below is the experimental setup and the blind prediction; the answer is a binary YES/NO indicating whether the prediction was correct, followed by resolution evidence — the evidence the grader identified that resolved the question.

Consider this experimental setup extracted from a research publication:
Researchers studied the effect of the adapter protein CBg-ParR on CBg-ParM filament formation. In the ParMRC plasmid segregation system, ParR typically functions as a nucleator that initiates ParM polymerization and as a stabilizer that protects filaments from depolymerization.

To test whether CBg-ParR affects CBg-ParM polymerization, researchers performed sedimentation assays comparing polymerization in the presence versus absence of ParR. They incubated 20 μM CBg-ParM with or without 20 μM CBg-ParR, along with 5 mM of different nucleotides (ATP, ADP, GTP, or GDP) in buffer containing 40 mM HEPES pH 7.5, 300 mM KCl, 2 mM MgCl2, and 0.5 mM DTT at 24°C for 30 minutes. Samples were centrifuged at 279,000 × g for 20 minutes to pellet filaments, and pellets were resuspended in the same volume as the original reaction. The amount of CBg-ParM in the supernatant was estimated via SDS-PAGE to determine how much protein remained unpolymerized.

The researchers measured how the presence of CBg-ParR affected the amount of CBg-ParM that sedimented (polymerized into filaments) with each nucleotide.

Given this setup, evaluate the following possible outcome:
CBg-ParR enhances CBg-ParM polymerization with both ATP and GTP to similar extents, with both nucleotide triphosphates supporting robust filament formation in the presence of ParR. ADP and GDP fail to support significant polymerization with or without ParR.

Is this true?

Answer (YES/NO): NO